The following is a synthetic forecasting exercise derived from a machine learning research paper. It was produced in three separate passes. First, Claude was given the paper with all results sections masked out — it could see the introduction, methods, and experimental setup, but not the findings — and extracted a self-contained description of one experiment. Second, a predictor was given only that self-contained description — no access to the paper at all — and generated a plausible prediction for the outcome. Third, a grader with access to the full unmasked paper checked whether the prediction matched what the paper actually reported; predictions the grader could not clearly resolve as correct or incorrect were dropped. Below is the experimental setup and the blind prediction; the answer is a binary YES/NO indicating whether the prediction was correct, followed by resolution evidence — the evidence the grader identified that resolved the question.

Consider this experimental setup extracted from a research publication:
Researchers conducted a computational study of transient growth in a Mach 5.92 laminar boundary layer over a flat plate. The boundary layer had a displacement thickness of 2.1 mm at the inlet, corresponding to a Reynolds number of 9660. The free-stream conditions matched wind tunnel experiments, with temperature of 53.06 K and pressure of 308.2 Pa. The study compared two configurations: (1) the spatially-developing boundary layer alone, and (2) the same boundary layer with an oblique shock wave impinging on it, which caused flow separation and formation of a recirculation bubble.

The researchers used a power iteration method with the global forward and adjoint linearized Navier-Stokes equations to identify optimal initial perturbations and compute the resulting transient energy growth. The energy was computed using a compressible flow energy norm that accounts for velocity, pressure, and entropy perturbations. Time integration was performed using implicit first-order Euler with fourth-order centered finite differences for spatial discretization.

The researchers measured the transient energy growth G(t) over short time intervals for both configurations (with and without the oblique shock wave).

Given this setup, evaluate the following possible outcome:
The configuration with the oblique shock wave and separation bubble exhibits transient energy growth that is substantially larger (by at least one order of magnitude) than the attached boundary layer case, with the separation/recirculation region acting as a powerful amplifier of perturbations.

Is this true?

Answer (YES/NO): YES